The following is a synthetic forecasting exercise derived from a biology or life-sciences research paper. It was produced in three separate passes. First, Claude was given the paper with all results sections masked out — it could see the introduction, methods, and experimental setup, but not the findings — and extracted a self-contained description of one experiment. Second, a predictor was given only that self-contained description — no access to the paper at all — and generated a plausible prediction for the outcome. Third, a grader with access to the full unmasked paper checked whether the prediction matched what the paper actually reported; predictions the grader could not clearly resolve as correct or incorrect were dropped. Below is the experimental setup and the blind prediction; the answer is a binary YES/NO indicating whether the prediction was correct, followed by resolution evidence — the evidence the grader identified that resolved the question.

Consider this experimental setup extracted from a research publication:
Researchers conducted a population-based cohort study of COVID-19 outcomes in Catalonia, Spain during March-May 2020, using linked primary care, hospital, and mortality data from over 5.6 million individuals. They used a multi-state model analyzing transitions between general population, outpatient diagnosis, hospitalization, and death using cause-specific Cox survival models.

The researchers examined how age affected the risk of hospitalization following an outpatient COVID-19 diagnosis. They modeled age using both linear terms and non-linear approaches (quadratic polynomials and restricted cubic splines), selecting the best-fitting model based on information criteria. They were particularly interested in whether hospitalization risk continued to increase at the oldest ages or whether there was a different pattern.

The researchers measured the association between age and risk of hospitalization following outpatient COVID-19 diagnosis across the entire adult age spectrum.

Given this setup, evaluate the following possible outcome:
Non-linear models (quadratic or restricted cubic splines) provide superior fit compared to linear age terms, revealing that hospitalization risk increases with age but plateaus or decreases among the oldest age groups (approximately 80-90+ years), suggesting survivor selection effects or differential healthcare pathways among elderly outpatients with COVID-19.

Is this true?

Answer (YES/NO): NO